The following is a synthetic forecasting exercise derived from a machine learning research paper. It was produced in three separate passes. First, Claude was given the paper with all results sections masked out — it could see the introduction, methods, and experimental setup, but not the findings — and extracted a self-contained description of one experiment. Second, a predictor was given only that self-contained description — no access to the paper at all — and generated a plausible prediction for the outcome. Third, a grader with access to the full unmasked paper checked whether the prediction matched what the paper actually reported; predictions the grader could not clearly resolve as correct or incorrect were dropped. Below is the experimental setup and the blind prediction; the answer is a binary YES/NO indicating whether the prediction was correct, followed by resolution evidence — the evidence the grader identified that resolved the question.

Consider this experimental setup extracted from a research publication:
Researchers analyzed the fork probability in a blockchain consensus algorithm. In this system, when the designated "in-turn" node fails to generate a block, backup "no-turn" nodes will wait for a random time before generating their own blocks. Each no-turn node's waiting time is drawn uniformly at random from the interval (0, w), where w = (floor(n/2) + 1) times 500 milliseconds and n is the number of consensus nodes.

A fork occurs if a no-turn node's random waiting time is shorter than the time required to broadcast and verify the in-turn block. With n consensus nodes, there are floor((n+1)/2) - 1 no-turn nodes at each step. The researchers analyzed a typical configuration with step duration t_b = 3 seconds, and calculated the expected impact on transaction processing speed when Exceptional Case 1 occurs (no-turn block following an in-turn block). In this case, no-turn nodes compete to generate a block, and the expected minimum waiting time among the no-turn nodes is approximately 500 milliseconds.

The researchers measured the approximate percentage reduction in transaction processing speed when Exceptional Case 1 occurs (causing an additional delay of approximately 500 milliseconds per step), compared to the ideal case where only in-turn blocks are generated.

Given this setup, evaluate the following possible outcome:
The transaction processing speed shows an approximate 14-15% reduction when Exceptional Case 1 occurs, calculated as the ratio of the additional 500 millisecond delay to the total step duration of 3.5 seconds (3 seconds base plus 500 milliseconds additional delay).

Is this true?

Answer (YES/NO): YES